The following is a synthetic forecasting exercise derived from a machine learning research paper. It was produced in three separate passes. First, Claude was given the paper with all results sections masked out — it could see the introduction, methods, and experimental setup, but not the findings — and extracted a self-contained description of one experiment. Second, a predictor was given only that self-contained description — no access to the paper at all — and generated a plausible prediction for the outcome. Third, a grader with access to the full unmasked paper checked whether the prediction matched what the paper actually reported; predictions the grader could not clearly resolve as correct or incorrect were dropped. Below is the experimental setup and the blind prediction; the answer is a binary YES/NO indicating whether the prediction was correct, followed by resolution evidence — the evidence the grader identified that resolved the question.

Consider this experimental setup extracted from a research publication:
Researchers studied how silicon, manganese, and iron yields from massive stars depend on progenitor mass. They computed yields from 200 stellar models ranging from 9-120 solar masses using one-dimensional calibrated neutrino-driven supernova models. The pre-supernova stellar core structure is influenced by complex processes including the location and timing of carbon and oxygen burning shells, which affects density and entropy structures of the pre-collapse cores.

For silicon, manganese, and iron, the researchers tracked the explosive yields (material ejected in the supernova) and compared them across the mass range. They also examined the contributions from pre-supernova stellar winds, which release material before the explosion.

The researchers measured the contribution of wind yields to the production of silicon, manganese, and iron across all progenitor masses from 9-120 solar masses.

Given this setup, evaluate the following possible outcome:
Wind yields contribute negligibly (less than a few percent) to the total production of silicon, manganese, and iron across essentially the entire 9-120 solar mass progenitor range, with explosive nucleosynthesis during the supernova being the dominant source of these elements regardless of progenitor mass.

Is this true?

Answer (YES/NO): YES